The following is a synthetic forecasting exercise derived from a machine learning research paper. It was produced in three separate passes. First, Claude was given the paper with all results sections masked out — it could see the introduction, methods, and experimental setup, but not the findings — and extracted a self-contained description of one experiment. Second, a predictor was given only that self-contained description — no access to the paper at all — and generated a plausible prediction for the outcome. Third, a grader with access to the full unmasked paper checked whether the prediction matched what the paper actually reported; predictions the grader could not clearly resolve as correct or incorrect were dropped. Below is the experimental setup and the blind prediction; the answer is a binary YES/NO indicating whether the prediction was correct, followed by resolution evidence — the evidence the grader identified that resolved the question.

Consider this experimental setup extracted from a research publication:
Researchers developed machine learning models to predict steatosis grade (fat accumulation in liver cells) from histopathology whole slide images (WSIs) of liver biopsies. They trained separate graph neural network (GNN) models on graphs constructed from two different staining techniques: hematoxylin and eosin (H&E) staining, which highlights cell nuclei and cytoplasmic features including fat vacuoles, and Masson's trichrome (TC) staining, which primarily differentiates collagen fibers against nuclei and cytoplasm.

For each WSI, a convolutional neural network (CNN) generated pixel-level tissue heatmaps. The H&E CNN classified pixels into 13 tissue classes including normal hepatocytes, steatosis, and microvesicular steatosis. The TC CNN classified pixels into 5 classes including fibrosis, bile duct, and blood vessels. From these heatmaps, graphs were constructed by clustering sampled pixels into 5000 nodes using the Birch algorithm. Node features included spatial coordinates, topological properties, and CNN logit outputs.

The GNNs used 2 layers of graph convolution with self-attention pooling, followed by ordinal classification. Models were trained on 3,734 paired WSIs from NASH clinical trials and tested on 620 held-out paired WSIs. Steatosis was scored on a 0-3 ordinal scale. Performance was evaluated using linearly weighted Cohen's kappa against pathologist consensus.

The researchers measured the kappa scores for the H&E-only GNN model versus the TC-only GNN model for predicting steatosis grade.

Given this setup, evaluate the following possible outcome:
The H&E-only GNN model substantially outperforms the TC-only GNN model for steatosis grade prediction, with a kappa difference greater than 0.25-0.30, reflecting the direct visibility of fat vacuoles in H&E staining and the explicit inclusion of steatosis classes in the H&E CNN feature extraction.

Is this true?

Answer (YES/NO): YES